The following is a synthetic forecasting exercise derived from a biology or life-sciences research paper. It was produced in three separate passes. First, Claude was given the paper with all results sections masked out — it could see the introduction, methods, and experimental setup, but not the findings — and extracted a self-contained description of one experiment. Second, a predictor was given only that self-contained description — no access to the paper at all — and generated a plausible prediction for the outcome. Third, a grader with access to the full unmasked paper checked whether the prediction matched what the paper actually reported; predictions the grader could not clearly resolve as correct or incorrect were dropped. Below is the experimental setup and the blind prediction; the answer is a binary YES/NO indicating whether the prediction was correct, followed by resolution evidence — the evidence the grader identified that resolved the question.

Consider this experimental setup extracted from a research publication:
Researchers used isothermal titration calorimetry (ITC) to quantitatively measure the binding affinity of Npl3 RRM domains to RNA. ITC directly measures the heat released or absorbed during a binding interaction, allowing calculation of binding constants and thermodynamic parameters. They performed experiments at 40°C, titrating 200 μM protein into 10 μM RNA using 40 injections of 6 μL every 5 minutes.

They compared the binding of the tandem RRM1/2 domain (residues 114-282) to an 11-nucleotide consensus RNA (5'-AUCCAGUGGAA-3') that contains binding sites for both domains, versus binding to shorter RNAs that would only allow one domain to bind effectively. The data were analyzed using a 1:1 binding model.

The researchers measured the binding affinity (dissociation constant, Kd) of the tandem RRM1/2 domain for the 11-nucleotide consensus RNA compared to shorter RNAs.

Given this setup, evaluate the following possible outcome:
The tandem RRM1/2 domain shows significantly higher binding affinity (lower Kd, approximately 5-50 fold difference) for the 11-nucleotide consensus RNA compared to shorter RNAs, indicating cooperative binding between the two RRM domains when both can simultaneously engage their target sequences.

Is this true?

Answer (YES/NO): YES